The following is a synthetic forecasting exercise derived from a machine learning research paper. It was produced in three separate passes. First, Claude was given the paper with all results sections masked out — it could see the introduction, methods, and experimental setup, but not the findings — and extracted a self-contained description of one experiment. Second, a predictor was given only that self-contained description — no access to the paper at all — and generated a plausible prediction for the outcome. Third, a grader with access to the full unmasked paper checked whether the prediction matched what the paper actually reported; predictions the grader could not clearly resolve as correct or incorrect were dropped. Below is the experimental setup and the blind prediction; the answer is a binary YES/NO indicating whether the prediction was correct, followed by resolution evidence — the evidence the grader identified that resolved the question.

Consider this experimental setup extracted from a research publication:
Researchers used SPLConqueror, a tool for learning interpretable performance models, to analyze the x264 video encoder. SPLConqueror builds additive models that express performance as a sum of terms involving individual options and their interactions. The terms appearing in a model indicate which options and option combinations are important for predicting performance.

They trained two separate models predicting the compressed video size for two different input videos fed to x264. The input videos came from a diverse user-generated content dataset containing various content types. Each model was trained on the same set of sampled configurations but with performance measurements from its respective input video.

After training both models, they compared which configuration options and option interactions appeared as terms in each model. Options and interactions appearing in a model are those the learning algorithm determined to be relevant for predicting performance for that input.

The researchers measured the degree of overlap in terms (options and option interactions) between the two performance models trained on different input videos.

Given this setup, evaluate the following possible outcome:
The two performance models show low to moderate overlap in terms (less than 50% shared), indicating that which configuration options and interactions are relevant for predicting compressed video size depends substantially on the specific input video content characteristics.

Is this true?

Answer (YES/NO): NO